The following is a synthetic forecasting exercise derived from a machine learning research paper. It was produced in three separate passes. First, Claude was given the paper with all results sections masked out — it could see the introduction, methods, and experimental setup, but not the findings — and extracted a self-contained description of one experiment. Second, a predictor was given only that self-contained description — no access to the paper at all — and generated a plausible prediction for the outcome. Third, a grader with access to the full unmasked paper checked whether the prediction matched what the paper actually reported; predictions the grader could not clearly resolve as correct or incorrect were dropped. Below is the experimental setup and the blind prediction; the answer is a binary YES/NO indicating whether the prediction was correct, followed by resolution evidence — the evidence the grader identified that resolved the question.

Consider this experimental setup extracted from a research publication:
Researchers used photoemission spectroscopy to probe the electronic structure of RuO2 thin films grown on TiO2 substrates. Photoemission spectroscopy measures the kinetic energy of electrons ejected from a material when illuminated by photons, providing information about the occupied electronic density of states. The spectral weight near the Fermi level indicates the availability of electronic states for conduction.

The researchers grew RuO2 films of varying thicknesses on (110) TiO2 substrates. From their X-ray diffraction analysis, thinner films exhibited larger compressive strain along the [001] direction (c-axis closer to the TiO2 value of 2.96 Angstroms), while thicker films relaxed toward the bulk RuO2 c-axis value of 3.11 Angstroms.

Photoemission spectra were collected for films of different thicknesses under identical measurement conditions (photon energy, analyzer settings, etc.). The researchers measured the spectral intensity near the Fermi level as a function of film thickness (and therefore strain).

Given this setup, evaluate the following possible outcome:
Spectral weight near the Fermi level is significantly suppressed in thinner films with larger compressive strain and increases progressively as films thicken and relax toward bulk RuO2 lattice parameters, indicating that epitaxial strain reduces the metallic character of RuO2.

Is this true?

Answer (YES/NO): NO